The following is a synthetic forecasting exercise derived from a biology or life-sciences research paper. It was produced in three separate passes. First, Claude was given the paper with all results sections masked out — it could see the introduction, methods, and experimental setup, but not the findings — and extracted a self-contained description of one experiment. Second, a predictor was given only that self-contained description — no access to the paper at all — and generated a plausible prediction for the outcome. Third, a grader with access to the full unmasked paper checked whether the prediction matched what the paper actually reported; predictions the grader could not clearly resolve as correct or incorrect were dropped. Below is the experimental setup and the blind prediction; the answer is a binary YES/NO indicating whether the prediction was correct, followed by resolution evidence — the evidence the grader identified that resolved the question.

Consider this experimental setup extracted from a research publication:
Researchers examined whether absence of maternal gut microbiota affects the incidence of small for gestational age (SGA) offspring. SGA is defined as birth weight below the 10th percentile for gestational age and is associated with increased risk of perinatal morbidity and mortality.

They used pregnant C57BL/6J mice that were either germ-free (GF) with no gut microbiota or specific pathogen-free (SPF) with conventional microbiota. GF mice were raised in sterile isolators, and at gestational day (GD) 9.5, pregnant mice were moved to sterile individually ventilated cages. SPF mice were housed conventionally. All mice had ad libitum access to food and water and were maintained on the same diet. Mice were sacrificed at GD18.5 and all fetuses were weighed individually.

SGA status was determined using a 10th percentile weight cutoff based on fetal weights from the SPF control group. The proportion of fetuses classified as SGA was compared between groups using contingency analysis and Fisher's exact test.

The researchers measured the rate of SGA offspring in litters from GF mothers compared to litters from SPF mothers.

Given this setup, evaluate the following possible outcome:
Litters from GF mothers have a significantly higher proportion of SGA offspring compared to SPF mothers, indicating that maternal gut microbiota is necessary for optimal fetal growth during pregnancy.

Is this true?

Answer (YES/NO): YES